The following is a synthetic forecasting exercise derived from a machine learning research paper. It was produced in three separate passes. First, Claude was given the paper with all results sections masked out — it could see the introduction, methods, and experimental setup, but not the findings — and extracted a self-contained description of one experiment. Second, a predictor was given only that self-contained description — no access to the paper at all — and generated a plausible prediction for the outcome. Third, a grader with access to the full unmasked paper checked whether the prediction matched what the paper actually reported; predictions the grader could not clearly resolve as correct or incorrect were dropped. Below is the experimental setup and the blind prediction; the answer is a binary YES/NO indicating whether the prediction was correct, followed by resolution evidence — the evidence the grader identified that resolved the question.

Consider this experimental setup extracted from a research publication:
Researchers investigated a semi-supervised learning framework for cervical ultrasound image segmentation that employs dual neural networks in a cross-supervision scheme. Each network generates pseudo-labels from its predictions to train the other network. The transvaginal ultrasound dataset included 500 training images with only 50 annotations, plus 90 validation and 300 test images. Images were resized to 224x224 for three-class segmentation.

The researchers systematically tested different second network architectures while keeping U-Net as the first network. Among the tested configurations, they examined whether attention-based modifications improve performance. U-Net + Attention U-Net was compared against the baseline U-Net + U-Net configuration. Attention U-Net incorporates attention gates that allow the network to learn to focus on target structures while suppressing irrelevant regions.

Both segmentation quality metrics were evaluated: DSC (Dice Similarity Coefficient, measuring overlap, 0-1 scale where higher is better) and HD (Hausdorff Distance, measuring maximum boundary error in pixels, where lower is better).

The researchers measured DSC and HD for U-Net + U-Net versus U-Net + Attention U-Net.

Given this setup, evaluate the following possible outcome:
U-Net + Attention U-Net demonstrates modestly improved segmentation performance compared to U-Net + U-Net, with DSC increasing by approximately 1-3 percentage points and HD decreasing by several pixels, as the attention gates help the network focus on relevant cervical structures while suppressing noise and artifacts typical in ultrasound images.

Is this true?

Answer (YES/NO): NO